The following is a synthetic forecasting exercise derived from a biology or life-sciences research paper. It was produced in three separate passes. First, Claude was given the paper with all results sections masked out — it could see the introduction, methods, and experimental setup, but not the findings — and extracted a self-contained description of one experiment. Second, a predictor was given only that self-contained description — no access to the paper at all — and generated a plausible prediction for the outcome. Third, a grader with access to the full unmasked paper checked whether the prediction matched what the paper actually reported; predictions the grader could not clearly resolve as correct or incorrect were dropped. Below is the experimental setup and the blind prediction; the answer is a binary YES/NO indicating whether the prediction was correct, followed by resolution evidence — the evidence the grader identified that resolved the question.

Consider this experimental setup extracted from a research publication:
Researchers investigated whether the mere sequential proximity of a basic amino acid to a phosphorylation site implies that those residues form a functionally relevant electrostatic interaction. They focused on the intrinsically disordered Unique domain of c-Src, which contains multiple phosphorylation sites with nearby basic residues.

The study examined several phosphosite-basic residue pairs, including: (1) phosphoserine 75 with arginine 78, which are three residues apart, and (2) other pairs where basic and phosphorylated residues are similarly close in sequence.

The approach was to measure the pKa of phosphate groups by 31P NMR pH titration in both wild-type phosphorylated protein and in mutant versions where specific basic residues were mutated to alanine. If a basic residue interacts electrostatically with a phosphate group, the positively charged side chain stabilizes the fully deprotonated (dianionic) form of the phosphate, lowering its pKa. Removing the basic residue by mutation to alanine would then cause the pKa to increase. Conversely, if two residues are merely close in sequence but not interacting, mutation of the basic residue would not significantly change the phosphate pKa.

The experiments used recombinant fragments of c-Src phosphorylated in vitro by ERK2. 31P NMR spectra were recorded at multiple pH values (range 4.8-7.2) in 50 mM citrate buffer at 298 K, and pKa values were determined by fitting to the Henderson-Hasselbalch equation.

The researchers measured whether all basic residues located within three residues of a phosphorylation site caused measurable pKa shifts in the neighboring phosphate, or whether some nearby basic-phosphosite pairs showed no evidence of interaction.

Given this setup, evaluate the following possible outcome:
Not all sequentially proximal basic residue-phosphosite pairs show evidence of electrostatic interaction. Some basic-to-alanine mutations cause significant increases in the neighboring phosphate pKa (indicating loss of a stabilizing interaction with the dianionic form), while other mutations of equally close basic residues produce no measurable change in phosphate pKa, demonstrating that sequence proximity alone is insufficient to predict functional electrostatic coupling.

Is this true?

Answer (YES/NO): YES